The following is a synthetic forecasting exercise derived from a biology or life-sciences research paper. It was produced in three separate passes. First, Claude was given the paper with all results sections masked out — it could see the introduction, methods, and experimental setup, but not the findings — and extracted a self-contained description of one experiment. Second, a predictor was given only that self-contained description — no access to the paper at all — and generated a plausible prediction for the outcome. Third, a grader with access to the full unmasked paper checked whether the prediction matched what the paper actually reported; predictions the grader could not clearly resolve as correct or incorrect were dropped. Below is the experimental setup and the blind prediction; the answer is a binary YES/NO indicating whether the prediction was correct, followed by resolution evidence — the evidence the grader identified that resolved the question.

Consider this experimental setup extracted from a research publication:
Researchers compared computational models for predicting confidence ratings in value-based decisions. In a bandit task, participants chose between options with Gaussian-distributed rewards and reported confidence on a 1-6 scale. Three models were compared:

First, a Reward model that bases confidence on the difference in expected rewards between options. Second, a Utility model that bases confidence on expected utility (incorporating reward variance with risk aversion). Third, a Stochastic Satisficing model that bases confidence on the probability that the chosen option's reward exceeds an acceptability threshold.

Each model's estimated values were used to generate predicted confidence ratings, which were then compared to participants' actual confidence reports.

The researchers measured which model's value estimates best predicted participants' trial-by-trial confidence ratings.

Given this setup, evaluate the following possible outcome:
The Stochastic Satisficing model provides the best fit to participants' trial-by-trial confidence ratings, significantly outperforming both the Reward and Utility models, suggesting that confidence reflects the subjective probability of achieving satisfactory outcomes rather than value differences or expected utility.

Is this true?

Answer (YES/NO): YES